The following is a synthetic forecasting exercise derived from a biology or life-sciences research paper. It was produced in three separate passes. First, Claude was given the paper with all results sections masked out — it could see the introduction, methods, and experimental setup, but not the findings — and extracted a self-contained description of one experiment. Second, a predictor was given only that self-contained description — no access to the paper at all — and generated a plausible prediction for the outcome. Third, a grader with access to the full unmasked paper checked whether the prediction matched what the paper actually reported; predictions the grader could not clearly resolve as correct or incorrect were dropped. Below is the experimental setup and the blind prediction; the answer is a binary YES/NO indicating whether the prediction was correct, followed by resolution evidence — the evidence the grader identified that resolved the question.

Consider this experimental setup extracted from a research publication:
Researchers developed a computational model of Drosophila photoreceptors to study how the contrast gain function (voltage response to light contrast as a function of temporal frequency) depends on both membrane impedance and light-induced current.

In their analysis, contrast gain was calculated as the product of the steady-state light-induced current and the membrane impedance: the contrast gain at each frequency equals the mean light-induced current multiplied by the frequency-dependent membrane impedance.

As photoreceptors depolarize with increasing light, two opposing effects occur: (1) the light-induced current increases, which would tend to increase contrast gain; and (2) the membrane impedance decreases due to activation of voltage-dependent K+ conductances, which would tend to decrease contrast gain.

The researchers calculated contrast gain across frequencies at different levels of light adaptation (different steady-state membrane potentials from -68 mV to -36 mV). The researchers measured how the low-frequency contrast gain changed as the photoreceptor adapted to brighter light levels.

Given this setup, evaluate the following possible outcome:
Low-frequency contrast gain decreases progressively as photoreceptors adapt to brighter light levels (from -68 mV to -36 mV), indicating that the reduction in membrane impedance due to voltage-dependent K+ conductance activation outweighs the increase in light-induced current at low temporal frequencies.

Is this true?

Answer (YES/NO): NO